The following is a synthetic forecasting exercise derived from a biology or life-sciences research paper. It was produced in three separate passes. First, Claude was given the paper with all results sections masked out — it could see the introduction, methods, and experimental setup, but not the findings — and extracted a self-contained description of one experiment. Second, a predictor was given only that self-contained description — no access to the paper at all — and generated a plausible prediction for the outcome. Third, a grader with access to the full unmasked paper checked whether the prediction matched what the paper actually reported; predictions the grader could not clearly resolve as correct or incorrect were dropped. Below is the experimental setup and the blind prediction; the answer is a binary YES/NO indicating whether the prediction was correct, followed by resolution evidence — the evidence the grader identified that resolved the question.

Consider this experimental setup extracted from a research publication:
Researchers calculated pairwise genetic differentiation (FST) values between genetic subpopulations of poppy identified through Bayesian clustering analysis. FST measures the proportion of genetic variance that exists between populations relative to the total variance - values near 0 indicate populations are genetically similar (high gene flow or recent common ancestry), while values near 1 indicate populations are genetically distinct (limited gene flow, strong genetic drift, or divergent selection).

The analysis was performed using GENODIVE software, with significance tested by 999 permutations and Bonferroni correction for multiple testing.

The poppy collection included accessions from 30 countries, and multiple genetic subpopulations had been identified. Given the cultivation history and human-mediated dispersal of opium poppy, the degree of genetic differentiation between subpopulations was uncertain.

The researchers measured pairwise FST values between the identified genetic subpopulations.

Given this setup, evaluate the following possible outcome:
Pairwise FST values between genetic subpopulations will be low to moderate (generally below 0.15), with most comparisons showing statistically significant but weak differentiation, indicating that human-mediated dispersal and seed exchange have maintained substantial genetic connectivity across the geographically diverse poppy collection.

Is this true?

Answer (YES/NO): NO